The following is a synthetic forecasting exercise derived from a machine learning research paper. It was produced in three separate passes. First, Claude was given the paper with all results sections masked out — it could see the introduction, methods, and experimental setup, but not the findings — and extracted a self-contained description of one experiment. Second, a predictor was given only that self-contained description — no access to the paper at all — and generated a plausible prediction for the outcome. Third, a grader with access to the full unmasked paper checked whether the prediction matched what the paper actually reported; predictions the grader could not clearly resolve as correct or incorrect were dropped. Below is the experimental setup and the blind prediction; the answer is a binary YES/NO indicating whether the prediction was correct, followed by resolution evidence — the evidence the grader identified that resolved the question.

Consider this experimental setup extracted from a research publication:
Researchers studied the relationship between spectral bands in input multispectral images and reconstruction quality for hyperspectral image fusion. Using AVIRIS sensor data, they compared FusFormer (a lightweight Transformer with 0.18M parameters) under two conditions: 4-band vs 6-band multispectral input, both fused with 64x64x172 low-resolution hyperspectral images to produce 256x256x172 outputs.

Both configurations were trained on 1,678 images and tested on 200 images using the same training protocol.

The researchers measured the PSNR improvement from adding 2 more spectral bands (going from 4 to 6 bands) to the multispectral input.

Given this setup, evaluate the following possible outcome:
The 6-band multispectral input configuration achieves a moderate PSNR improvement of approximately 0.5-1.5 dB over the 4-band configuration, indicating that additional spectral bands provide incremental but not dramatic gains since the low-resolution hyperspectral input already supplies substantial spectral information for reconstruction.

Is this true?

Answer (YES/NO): NO